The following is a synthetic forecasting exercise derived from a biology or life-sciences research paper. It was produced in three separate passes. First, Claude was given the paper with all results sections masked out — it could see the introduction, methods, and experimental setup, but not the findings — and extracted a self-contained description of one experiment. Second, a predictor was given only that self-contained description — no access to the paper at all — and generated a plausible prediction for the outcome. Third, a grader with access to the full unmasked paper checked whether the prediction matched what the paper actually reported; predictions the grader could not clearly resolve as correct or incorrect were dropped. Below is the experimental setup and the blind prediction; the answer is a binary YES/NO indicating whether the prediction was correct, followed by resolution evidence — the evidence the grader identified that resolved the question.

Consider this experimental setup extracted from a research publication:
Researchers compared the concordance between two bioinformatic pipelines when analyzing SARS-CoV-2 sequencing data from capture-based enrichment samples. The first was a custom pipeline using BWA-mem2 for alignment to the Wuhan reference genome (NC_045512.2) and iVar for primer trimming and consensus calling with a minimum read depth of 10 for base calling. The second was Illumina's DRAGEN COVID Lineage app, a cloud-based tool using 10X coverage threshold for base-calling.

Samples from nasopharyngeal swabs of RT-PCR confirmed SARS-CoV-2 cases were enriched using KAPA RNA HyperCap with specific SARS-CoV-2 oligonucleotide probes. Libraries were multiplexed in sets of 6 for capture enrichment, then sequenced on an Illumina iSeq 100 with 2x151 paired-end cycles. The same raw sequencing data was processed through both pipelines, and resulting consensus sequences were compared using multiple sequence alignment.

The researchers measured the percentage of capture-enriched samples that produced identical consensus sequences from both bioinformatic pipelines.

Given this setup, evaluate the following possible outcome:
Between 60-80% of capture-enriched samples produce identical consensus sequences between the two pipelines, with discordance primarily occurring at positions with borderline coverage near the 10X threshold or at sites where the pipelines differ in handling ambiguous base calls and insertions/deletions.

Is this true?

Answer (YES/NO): NO